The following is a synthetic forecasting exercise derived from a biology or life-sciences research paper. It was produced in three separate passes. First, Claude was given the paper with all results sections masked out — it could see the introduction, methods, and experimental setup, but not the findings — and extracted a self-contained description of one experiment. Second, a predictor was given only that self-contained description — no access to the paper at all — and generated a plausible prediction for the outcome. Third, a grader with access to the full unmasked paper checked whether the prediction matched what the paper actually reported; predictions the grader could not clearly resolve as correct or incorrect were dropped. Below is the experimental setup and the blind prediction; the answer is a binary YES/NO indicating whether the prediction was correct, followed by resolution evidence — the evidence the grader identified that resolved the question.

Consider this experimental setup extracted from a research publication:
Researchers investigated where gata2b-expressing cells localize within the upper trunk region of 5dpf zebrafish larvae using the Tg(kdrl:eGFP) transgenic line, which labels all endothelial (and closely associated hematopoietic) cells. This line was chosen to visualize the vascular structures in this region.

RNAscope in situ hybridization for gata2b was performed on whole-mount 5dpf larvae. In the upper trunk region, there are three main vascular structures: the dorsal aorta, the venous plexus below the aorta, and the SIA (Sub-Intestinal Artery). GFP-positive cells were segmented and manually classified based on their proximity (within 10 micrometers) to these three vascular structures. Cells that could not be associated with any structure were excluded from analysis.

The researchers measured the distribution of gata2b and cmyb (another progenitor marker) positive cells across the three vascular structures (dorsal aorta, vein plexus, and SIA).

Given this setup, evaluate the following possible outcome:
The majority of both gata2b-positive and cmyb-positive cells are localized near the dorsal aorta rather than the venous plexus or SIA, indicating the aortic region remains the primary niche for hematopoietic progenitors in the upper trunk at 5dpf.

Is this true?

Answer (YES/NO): NO